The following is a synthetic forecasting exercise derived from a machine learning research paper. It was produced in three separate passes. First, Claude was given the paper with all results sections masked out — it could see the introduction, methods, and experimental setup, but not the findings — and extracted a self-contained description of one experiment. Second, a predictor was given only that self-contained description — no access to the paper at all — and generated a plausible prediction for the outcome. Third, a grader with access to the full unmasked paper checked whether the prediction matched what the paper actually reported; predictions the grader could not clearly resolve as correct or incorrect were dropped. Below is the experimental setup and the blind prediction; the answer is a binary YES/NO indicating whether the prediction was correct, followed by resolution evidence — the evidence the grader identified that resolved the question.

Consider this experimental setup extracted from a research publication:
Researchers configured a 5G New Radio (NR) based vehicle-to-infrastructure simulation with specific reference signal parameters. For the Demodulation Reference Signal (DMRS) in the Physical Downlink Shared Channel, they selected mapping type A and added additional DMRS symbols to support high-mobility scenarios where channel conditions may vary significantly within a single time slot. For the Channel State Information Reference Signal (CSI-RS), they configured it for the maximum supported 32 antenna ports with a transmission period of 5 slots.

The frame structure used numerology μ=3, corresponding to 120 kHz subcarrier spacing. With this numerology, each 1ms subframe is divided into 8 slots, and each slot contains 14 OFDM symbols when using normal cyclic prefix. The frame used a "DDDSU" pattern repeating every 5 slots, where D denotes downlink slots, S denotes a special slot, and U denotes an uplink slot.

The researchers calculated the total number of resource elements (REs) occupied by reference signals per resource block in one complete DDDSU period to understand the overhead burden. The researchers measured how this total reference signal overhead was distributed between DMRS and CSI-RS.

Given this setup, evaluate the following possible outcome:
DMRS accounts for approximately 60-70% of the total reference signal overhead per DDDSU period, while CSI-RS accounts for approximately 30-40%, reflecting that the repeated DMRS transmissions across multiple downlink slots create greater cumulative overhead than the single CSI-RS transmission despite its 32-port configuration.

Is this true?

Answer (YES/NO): NO